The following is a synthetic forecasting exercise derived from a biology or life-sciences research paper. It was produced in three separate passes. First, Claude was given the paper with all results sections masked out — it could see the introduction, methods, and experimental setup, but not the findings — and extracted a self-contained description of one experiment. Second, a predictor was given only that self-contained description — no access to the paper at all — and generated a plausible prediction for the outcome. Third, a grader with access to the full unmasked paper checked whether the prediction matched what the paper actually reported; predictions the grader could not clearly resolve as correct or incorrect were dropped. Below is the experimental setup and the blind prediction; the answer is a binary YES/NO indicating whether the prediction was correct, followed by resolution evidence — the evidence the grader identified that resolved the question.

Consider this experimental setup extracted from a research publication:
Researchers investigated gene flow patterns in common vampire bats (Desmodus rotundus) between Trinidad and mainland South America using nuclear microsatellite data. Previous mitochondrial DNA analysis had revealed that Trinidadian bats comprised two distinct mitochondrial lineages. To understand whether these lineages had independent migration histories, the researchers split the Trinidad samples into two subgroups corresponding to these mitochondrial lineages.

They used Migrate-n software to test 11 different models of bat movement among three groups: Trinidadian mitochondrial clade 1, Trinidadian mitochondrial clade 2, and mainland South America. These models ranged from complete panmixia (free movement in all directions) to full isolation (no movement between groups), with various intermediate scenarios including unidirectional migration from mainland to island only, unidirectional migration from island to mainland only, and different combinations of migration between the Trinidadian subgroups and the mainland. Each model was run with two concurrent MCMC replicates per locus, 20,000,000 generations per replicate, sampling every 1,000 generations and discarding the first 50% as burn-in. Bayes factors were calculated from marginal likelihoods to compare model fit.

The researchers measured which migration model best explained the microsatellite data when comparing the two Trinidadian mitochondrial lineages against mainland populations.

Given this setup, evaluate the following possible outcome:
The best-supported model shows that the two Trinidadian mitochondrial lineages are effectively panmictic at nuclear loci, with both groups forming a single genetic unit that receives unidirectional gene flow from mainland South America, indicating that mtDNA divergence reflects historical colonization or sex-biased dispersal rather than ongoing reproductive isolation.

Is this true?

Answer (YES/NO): YES